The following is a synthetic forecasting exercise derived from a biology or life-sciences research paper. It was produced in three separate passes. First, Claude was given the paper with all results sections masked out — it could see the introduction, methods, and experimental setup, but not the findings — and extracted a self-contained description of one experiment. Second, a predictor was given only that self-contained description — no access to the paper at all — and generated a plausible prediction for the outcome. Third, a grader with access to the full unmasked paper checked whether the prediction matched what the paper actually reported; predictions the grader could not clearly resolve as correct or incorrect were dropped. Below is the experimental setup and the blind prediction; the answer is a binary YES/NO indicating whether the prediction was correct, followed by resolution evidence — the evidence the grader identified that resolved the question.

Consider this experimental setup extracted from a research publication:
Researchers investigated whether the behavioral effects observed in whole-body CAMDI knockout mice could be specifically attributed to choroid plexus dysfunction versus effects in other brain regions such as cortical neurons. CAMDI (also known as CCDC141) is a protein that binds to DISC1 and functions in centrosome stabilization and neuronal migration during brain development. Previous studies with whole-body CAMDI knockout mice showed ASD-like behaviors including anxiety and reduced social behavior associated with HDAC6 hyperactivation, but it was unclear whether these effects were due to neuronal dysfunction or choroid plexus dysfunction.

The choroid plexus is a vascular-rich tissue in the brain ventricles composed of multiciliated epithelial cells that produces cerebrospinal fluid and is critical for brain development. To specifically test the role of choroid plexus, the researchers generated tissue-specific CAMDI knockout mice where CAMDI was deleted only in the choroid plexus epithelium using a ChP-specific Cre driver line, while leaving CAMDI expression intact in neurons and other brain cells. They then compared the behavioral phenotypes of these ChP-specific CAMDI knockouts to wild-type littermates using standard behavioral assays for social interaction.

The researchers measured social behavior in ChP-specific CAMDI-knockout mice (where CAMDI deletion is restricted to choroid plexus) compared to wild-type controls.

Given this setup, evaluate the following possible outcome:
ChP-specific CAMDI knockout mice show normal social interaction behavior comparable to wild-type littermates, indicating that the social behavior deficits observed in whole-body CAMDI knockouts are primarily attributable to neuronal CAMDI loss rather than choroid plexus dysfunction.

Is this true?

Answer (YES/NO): NO